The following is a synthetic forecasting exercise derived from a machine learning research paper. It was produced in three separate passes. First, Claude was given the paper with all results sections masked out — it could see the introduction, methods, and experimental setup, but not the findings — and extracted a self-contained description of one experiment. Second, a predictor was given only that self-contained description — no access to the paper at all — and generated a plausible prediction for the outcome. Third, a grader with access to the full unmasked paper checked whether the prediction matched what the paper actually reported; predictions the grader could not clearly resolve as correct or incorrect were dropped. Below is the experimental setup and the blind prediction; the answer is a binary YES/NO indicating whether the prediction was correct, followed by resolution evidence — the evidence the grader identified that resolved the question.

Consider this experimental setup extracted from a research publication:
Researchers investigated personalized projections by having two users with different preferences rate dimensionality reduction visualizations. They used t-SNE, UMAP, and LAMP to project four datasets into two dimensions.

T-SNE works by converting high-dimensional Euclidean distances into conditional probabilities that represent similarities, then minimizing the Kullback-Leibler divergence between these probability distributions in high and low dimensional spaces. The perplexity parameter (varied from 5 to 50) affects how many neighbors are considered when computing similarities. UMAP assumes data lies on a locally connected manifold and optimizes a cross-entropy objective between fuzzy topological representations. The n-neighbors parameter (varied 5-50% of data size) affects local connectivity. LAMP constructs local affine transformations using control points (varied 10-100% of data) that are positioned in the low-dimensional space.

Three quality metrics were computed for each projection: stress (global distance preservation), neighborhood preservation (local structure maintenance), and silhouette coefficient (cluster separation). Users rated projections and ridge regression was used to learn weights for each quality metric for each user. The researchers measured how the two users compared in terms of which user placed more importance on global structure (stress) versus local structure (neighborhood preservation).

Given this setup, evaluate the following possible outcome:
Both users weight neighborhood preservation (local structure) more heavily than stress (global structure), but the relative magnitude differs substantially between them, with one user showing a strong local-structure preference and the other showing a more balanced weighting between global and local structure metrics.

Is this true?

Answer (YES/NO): NO